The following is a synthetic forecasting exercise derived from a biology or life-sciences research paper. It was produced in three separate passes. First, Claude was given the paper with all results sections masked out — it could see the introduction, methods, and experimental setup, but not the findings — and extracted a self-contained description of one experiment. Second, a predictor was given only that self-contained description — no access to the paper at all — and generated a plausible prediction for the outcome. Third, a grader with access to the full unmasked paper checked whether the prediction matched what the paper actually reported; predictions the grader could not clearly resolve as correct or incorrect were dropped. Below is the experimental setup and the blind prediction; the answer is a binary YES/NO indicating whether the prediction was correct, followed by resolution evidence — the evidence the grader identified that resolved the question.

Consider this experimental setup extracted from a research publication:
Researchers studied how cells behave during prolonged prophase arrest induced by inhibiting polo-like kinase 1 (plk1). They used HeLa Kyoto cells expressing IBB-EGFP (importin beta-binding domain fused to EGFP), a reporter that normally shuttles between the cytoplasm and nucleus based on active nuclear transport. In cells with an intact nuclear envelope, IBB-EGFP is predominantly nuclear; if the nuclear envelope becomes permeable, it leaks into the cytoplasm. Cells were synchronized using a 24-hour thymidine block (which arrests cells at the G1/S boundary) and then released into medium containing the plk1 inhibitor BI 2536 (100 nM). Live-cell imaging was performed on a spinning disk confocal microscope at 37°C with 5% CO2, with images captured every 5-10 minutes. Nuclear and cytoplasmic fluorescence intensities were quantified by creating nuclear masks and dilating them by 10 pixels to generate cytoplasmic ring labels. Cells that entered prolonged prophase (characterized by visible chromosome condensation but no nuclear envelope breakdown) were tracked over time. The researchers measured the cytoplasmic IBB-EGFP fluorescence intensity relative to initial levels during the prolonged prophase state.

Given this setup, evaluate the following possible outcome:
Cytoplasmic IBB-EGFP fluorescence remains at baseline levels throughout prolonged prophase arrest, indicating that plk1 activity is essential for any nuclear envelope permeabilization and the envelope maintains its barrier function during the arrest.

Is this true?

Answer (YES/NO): NO